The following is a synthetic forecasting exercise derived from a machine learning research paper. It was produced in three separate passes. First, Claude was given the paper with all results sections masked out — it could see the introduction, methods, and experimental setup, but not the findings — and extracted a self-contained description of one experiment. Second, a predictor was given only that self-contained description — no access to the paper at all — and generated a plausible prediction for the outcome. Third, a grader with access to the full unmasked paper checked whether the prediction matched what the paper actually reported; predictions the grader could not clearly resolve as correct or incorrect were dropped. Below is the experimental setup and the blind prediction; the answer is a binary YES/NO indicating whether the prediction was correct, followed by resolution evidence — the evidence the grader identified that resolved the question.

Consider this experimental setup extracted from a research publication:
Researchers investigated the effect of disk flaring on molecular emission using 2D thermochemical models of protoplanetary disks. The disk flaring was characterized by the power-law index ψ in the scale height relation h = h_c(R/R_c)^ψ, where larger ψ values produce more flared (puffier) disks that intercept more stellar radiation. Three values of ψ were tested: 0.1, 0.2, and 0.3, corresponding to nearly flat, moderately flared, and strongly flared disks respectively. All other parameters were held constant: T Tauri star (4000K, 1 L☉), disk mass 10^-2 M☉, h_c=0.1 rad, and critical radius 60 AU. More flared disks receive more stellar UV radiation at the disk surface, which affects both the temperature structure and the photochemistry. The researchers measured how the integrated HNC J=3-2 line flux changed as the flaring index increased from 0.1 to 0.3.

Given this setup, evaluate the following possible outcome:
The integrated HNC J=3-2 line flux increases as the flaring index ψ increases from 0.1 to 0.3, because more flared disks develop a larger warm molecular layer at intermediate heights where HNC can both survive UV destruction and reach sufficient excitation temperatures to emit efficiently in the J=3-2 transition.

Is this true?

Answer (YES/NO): YES